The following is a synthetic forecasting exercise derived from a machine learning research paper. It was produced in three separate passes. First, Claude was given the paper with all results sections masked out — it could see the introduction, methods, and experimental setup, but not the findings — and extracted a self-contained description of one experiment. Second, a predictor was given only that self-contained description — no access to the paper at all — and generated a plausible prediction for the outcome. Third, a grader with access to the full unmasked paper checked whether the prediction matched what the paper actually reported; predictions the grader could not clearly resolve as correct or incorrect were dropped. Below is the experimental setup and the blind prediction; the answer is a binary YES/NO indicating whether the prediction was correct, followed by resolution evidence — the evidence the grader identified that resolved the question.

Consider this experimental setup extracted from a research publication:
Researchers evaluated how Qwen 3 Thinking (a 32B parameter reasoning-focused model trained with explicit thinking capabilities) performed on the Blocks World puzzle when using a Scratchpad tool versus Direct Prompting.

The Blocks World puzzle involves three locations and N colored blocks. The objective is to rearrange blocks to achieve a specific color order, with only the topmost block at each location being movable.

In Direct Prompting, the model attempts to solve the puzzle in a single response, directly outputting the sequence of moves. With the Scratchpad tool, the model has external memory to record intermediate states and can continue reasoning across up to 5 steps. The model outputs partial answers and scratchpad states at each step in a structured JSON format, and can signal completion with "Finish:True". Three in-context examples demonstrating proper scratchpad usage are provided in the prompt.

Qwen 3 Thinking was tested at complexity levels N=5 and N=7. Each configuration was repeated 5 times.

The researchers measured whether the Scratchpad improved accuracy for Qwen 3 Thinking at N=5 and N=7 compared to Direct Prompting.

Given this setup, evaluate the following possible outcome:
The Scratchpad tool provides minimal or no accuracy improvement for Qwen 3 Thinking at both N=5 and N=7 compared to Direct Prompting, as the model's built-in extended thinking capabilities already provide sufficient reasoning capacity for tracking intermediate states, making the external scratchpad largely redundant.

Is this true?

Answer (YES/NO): NO